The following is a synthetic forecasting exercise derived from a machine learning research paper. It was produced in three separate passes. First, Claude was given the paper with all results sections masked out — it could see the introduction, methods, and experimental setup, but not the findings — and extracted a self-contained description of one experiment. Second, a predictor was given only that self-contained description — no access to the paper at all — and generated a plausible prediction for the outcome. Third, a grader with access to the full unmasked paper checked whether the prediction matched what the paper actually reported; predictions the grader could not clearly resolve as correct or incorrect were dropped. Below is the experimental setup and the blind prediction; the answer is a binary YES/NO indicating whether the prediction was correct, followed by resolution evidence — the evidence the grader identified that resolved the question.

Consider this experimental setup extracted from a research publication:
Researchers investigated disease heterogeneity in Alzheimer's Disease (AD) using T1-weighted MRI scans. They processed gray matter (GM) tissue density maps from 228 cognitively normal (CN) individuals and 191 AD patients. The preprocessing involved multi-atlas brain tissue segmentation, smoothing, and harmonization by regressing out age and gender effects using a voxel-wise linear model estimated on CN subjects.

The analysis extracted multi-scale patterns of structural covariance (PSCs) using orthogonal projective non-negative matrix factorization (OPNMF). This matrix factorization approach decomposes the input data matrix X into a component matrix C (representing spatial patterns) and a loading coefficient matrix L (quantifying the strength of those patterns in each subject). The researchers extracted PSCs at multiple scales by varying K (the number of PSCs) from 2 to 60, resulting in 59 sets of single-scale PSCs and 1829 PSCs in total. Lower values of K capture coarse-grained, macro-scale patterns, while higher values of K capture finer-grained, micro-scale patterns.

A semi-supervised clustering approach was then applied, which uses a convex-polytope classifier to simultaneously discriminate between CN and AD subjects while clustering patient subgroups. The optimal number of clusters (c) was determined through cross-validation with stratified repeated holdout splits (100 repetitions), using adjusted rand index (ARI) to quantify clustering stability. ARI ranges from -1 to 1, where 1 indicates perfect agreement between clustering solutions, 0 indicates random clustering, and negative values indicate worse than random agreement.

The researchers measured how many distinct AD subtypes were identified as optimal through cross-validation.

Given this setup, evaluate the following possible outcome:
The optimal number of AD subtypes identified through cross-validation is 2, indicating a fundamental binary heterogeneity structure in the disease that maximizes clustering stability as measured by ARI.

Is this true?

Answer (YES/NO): YES